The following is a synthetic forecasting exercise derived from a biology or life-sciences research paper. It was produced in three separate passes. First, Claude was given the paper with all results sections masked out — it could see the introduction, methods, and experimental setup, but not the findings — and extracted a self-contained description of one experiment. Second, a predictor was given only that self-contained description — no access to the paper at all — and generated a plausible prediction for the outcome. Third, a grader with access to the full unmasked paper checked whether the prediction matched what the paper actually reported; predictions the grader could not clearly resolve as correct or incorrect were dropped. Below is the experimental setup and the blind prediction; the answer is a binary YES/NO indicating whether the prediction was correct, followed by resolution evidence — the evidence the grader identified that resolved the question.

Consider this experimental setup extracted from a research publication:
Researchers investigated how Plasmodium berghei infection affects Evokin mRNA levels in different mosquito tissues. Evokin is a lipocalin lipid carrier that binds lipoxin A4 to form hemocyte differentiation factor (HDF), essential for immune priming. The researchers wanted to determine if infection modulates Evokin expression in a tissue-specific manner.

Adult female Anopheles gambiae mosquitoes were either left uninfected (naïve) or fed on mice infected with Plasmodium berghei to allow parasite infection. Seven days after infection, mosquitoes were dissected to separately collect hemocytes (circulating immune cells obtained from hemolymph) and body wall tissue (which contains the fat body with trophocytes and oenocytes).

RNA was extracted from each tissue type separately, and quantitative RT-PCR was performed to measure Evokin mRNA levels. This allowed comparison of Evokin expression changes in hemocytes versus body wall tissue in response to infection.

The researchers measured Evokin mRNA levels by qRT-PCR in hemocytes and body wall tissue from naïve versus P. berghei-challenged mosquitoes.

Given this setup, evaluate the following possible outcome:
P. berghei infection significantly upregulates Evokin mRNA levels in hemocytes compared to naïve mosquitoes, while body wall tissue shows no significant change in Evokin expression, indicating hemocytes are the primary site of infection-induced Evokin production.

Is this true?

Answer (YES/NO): NO